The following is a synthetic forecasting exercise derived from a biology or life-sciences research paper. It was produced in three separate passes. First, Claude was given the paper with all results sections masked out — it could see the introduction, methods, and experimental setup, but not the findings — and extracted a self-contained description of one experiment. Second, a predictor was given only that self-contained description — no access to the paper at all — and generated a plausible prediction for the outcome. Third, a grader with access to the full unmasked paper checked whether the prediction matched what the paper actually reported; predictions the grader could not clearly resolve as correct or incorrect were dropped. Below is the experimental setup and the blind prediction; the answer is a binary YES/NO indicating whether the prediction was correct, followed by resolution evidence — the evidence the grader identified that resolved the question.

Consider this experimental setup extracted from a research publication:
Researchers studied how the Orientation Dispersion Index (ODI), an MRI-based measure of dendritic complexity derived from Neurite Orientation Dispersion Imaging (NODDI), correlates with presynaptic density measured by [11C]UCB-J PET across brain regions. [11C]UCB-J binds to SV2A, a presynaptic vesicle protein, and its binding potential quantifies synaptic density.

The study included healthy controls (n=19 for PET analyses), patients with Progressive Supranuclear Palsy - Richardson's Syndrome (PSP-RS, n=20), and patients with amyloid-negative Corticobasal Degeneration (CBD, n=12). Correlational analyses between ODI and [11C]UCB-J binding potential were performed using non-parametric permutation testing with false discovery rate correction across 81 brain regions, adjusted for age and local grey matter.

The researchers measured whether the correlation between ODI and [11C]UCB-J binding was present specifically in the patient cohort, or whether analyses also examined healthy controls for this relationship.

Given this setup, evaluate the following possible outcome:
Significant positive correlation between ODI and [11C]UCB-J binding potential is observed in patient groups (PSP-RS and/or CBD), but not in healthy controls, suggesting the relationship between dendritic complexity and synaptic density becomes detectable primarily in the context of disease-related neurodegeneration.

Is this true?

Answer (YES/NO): YES